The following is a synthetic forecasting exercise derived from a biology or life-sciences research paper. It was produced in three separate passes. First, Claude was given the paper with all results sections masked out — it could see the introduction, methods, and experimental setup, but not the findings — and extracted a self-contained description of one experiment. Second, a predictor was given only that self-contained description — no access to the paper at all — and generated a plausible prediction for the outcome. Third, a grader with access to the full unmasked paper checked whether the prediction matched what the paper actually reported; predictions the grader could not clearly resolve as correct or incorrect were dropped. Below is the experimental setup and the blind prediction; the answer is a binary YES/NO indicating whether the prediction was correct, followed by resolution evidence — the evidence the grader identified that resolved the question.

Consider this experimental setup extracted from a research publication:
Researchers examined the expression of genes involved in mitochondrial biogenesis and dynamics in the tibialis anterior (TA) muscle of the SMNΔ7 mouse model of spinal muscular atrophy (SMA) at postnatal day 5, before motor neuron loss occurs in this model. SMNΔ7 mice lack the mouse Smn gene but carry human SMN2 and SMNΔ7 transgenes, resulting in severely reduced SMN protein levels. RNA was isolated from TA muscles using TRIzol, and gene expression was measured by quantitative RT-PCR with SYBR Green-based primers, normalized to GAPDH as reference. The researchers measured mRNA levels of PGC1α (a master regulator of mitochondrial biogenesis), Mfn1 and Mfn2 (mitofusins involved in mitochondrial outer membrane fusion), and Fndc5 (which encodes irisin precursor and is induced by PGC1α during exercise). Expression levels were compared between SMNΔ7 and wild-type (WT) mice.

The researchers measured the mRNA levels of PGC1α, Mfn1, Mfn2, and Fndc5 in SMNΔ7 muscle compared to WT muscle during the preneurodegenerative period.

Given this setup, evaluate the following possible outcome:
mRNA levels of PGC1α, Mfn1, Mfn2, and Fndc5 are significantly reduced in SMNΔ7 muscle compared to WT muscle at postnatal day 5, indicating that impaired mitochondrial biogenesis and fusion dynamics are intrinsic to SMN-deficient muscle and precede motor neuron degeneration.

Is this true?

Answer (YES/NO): NO